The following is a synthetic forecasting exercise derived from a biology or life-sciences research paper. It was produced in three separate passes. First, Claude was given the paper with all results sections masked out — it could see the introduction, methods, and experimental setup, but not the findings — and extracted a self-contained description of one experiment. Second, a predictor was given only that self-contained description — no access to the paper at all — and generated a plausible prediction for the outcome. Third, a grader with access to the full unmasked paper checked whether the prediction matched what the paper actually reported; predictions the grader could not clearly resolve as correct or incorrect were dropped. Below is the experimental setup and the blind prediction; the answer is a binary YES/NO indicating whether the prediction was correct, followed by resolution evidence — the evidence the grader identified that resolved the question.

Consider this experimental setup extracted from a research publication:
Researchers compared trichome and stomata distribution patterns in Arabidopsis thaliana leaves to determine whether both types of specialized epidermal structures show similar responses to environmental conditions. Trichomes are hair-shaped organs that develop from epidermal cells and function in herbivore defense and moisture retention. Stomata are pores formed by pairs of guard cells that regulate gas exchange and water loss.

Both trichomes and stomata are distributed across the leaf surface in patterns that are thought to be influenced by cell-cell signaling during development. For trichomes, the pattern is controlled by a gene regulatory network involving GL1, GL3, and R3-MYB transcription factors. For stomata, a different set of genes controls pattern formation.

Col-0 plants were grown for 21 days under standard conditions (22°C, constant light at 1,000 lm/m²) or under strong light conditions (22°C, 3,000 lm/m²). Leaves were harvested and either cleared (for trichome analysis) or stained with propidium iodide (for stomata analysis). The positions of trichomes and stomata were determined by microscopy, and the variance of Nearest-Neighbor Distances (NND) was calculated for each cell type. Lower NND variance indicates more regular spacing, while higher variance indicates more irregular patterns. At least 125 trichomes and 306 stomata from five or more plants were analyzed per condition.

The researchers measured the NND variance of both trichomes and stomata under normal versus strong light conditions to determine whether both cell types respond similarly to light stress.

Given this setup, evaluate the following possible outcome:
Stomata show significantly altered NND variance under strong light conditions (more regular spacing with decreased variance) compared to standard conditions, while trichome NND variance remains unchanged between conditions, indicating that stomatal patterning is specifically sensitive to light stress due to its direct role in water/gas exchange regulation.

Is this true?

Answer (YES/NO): NO